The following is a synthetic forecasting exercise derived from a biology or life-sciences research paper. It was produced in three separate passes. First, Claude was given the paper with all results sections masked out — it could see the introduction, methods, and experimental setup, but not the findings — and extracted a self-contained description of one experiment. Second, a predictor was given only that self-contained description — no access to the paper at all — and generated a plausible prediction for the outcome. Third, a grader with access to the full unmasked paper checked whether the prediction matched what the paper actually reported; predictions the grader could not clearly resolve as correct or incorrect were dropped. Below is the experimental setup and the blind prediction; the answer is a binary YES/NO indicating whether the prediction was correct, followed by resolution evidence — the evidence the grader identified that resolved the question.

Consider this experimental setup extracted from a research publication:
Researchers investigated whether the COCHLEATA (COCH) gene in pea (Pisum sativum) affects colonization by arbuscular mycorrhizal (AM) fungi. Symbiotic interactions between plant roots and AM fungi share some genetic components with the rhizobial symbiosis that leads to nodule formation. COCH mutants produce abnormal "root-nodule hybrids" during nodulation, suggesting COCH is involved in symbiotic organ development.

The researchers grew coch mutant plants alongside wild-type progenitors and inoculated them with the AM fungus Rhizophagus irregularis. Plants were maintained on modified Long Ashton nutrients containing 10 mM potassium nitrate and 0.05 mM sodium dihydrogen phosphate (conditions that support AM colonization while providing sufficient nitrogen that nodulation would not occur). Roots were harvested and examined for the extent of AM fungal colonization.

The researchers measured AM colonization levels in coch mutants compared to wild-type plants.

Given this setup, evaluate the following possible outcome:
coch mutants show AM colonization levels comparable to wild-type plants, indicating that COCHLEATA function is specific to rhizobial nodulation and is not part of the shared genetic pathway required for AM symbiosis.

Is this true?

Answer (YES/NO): NO